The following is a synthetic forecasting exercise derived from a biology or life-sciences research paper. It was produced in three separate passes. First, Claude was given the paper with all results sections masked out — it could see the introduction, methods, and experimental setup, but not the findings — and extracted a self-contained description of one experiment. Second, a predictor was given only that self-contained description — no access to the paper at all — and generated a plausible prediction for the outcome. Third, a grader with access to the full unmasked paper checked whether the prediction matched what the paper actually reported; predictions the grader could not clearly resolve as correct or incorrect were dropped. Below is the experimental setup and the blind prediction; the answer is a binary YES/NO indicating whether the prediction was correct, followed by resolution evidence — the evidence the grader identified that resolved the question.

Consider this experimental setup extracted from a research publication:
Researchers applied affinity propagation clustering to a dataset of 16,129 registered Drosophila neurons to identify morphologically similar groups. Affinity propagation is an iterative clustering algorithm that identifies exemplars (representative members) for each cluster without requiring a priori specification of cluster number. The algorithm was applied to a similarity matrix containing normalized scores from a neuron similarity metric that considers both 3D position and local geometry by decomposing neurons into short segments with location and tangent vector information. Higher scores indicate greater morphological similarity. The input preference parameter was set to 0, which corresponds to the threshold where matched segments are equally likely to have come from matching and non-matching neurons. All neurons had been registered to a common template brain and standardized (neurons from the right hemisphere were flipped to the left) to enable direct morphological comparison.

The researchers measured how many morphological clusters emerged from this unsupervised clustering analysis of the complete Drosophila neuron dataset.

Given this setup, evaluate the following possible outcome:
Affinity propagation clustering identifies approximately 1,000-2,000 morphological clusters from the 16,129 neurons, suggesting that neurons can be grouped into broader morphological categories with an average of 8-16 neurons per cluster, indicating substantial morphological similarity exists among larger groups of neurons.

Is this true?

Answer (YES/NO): YES